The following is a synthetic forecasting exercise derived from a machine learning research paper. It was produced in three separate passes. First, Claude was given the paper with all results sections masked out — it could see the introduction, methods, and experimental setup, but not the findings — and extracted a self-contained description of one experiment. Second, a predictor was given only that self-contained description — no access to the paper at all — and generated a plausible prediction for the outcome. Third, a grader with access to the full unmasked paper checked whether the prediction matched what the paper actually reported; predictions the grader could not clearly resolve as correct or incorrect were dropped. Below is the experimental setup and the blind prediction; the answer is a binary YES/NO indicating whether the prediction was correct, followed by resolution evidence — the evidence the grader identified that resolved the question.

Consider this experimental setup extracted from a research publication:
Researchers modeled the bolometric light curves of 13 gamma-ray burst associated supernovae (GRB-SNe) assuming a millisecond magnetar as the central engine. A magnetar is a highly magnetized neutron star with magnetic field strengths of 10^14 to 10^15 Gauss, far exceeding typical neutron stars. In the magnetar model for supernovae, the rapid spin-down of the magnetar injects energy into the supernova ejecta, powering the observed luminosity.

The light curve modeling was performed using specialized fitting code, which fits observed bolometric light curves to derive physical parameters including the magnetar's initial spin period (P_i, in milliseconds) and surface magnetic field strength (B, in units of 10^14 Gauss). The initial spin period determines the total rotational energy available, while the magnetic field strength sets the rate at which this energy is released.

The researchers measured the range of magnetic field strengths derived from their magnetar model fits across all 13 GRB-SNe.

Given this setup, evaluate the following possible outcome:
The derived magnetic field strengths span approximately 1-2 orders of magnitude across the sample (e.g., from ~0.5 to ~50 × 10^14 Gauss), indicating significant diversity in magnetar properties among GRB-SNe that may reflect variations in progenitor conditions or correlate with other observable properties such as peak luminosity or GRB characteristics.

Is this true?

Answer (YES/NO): NO